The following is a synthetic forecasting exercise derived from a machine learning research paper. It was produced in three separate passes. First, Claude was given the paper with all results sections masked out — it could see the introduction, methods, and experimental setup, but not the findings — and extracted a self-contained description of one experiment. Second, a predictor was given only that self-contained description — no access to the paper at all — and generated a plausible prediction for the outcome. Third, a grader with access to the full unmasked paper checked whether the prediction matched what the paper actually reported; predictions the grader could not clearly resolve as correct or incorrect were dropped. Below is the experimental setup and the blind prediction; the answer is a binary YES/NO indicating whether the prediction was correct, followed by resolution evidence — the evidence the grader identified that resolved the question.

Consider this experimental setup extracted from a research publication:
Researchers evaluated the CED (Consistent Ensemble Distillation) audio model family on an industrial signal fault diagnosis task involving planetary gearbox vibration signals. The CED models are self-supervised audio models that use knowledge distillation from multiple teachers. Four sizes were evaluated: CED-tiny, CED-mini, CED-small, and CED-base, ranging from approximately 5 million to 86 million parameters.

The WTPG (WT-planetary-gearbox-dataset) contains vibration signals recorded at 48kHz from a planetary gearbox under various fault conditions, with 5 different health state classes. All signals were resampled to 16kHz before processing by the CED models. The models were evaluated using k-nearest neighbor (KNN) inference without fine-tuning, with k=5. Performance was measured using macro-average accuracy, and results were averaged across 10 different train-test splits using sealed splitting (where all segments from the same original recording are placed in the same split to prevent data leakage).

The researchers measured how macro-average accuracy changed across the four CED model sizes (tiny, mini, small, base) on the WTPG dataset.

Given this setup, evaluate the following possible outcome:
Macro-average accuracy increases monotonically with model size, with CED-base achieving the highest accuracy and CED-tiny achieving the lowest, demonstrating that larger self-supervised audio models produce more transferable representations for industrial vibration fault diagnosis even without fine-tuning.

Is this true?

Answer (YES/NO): NO